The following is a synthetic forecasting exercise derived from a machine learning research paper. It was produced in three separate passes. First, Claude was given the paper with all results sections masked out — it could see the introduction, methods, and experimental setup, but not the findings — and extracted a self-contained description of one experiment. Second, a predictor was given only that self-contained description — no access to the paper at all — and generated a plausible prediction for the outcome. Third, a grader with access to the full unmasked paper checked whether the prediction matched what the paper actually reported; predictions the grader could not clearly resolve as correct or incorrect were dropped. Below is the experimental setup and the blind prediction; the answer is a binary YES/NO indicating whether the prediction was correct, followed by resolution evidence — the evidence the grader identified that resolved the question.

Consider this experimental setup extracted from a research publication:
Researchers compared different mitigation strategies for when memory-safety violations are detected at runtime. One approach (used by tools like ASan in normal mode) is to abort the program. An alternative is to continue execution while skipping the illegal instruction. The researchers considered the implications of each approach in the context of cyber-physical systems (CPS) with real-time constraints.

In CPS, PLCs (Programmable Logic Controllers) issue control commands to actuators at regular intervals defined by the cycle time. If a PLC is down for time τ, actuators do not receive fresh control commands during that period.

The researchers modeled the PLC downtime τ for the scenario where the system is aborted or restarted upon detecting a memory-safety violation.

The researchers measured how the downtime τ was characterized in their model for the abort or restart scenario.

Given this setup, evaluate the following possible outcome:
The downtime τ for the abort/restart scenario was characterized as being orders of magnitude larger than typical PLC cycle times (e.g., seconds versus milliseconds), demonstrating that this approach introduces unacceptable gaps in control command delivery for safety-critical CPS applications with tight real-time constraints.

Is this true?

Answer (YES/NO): NO